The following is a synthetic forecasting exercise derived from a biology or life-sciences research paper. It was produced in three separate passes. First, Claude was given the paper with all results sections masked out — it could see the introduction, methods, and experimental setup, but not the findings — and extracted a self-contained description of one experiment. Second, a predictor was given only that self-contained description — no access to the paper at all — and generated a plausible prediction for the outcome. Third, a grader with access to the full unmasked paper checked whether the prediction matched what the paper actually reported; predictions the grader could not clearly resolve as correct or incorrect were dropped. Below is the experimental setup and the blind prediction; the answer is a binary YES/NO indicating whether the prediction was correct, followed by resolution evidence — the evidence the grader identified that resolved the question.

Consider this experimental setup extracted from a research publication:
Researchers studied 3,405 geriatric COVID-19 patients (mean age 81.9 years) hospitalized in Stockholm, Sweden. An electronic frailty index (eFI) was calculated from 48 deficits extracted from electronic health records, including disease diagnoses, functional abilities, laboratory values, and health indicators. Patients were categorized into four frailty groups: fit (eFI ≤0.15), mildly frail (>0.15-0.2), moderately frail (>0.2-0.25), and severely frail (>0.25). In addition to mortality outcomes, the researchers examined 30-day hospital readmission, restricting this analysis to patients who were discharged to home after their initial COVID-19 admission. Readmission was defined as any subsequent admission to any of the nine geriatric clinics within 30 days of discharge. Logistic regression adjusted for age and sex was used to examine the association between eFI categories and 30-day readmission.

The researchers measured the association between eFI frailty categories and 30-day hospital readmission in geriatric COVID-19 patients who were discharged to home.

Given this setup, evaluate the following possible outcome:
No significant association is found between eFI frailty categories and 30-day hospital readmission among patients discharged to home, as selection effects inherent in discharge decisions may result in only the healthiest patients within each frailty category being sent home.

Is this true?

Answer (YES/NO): NO